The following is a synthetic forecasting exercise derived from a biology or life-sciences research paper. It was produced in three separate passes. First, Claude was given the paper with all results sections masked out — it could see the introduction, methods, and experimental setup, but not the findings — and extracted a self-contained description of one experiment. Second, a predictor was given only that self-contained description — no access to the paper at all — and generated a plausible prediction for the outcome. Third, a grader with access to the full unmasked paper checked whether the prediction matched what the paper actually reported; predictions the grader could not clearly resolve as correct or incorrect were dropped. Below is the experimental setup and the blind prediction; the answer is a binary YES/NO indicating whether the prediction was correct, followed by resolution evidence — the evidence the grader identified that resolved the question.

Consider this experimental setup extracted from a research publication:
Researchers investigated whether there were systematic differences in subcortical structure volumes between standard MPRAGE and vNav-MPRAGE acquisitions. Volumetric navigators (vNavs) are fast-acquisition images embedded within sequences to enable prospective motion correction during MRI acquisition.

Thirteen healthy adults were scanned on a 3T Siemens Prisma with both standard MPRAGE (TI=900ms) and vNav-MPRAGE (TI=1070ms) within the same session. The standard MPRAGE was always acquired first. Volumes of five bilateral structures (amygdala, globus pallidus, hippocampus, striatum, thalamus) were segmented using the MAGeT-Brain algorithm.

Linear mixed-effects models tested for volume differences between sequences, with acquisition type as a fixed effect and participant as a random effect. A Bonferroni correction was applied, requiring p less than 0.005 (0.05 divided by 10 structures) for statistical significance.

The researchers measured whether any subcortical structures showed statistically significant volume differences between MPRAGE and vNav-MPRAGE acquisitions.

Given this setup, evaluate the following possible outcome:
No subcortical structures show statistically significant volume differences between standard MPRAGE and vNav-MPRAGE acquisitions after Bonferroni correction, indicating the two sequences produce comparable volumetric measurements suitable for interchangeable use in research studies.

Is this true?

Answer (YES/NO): YES